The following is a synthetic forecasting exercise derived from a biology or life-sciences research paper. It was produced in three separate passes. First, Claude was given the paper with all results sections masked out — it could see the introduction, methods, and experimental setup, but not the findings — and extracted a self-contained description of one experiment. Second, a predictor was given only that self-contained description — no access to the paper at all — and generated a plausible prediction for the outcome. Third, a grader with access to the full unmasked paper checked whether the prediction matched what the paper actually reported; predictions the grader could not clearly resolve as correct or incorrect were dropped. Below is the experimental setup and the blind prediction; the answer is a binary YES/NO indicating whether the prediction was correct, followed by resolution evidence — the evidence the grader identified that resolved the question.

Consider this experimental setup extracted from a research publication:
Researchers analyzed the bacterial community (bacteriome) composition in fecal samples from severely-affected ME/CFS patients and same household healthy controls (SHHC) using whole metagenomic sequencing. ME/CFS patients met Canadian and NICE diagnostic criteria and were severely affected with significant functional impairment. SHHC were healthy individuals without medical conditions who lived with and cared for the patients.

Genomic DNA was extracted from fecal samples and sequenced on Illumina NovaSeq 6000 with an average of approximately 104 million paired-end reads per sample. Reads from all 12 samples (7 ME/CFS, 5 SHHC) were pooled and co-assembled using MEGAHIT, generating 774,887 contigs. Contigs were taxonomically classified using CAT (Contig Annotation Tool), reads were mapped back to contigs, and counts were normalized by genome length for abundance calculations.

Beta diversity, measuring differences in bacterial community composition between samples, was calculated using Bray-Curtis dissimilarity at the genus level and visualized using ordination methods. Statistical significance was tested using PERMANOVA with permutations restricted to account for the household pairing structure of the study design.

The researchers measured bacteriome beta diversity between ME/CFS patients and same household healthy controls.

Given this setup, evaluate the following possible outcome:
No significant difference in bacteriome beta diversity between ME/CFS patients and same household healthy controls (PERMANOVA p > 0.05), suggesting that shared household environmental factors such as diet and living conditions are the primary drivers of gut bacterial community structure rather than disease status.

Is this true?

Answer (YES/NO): YES